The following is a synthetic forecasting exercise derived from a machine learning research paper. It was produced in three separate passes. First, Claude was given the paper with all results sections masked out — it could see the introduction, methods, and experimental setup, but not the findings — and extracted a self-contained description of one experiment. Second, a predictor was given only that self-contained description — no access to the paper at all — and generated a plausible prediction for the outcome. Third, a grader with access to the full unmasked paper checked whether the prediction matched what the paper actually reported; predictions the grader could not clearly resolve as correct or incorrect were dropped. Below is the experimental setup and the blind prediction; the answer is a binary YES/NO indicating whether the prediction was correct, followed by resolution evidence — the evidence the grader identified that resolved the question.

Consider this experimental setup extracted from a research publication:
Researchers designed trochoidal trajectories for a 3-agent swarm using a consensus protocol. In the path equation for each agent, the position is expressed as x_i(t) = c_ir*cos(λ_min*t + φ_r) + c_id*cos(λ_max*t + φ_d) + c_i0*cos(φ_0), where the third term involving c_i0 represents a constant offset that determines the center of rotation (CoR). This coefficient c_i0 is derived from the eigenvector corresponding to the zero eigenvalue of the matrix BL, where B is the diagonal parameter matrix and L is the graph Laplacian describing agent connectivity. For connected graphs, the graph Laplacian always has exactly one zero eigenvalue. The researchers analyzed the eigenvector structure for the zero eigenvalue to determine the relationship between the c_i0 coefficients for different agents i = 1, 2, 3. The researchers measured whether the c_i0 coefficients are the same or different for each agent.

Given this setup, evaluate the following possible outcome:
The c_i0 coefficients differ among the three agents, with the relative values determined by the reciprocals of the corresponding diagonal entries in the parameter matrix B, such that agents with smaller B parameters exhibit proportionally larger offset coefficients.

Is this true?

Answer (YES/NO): NO